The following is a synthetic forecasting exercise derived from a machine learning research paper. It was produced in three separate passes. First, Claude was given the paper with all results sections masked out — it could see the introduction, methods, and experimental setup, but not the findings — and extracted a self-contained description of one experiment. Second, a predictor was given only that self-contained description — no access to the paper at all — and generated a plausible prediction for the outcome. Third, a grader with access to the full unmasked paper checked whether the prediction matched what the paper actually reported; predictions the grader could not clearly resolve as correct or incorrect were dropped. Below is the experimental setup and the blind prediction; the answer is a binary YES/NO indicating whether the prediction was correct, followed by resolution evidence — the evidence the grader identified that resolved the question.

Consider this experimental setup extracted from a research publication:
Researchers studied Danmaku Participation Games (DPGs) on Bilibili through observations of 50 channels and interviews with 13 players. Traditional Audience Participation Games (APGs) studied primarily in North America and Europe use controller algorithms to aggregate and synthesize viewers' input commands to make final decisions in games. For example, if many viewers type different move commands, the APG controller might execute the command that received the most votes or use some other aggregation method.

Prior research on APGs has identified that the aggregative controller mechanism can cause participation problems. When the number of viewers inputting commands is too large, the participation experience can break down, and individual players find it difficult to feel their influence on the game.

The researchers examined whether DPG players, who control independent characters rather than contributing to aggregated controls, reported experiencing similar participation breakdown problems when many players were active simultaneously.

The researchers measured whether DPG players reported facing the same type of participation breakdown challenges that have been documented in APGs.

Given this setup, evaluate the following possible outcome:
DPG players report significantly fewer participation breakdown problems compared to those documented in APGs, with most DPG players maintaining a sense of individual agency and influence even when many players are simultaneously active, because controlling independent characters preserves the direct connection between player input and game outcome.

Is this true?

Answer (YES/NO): YES